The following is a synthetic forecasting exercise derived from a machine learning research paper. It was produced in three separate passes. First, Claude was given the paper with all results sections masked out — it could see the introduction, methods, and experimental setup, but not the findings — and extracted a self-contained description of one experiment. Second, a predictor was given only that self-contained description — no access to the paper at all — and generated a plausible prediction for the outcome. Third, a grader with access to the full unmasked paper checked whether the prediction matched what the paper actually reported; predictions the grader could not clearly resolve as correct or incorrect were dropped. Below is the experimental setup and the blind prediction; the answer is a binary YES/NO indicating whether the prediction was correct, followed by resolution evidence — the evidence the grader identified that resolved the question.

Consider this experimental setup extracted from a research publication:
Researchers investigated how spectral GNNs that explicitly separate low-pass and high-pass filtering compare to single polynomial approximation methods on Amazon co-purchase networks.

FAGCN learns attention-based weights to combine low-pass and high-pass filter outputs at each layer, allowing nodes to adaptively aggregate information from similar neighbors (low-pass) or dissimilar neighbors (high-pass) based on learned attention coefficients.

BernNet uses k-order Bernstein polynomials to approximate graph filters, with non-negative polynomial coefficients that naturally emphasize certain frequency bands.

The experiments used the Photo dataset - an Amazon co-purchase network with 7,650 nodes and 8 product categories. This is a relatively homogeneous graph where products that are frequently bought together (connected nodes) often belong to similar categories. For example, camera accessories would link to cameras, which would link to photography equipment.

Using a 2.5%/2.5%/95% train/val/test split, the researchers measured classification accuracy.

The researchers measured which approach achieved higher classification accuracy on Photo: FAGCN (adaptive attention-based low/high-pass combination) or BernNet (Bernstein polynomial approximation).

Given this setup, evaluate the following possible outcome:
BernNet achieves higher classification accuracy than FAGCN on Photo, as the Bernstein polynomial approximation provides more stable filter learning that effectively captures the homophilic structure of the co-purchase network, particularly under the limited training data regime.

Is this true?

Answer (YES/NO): YES